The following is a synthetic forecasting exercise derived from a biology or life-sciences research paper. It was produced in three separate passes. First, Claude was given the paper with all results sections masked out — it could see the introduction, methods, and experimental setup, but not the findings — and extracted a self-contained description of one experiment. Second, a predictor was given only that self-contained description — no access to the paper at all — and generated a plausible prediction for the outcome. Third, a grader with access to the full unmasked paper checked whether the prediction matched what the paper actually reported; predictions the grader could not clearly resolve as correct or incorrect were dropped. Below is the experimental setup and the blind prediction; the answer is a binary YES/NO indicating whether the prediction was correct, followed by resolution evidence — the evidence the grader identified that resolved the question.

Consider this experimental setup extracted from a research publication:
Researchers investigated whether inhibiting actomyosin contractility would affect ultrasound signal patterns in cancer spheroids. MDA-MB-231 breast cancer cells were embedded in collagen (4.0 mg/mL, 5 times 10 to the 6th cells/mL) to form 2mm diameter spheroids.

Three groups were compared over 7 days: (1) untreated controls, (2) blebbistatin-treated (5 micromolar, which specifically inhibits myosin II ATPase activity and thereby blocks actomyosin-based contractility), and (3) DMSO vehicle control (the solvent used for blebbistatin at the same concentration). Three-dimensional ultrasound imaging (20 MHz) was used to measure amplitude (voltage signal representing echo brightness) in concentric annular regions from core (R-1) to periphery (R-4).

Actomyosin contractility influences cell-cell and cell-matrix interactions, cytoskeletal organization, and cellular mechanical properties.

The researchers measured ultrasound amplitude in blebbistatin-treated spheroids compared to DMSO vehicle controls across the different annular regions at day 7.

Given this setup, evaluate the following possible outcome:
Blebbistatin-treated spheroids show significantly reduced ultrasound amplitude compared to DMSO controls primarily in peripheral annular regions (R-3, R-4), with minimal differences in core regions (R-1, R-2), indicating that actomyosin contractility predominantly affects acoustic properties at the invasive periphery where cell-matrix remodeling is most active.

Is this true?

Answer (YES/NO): NO